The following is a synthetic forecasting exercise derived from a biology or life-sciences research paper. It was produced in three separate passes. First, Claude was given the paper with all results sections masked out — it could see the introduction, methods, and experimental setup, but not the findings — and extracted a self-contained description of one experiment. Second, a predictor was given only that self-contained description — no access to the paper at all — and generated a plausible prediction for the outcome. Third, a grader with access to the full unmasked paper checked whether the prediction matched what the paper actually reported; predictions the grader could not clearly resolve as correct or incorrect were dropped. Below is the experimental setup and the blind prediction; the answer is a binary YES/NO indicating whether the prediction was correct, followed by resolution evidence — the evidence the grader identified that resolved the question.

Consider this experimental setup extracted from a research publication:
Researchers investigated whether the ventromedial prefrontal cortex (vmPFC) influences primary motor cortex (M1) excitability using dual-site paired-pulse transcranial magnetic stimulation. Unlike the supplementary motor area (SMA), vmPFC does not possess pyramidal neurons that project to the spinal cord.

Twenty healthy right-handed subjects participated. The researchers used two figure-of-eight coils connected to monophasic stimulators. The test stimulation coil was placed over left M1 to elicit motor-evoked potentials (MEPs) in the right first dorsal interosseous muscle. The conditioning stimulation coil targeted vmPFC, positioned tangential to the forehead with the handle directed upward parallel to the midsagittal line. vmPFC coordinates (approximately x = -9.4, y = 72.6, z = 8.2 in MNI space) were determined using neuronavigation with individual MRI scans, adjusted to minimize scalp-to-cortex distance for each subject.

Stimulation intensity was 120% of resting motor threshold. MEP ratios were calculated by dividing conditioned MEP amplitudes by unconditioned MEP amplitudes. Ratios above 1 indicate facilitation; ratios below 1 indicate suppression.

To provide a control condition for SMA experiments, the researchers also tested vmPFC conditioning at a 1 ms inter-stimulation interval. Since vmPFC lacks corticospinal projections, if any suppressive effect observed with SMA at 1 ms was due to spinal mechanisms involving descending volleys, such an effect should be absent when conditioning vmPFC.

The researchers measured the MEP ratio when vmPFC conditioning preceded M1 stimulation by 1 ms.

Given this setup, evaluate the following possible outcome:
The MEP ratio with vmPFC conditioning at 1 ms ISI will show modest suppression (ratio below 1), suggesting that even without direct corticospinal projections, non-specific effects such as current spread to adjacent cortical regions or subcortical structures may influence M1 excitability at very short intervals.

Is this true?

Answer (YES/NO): NO